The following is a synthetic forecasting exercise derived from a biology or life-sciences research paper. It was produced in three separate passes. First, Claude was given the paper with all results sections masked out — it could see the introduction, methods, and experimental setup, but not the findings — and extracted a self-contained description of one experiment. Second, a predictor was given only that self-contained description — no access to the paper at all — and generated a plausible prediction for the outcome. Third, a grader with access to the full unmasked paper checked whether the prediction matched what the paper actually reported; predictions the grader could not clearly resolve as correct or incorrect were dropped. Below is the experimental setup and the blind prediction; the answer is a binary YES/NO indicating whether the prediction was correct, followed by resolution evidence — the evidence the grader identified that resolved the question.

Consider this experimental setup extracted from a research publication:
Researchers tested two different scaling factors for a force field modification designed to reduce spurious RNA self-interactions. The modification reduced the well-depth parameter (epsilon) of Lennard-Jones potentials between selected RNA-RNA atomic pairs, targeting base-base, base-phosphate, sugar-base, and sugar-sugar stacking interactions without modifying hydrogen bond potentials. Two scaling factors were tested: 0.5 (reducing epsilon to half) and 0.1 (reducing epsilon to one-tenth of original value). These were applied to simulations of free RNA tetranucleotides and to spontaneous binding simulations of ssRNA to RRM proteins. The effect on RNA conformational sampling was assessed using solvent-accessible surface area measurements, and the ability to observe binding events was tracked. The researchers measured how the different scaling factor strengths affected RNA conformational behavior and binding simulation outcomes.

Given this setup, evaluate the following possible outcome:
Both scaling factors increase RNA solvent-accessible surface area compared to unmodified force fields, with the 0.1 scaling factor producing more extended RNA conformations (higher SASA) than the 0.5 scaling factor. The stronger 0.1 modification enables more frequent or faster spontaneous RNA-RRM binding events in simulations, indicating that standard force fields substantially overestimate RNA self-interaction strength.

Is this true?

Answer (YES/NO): NO